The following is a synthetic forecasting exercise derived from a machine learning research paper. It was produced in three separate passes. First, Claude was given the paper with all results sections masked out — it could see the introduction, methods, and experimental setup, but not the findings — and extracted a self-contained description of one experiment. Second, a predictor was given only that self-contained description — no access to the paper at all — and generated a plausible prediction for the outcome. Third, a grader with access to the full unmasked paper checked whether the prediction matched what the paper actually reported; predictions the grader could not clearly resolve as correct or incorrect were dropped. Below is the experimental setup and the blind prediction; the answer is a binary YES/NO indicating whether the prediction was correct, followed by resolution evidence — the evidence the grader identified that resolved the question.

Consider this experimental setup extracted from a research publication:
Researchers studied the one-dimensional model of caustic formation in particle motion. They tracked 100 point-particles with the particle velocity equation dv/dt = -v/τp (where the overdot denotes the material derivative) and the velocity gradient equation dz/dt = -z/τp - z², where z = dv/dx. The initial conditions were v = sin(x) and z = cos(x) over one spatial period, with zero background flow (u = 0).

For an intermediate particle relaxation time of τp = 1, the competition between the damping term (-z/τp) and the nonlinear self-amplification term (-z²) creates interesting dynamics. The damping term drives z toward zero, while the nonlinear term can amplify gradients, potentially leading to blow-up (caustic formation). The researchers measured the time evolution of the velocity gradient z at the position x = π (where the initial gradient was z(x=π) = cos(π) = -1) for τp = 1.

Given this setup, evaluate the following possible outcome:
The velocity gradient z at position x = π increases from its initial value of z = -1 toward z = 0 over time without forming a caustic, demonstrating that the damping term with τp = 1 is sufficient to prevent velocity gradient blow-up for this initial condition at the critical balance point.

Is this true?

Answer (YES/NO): NO